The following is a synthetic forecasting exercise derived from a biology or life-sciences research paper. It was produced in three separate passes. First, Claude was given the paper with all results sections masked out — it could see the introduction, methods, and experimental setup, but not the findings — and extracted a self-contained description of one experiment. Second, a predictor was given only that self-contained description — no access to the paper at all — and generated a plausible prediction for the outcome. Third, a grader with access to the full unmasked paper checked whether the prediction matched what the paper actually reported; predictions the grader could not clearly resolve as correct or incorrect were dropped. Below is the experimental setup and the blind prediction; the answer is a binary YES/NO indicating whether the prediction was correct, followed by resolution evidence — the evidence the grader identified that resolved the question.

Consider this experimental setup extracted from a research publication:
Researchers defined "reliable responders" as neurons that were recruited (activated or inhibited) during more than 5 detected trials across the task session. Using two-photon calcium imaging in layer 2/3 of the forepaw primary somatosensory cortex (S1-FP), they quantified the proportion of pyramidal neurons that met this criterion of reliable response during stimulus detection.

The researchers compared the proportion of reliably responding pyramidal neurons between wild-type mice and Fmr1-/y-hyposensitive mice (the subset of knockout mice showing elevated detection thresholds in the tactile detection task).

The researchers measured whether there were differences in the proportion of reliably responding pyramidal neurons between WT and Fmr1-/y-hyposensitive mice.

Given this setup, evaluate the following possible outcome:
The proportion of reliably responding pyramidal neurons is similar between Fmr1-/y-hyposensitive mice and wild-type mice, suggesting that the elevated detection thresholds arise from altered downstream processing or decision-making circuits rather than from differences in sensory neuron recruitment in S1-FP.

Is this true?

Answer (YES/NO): NO